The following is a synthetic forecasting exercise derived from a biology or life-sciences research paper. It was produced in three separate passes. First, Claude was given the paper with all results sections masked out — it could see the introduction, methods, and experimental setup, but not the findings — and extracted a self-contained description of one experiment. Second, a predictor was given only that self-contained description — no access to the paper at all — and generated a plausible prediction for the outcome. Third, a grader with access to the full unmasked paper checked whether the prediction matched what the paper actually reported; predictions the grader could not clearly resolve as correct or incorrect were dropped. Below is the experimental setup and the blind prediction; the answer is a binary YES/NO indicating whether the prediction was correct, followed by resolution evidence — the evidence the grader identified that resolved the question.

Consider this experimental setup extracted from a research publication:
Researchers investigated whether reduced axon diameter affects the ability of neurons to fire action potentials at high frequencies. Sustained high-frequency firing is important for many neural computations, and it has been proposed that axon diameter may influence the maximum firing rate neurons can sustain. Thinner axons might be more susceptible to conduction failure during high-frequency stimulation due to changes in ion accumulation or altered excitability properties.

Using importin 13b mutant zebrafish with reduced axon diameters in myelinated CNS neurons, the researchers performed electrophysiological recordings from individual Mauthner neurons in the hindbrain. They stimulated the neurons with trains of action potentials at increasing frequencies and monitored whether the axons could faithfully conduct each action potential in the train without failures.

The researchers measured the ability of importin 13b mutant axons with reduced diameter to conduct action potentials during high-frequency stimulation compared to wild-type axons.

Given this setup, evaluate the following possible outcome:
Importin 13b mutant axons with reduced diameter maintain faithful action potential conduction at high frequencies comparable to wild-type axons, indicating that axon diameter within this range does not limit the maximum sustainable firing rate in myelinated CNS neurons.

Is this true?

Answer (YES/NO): YES